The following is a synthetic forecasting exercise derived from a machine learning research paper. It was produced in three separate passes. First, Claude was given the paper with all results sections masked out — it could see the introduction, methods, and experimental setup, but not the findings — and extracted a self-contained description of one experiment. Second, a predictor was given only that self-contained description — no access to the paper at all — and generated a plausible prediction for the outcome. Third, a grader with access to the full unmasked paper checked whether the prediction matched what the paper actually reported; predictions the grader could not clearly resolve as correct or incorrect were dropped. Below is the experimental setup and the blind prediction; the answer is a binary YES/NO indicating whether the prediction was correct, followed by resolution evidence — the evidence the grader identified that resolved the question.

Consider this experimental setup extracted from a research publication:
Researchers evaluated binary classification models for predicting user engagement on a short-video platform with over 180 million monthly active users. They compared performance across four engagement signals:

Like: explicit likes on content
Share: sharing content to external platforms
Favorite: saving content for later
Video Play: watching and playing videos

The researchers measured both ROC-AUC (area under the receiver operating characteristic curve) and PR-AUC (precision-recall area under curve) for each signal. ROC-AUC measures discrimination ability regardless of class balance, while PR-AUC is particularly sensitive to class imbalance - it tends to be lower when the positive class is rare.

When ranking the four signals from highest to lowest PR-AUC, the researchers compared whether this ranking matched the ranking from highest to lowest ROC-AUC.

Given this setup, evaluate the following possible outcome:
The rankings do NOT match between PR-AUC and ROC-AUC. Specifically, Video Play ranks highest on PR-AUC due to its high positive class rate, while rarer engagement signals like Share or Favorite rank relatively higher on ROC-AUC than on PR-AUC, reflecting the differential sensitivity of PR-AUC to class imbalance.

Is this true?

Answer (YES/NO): YES